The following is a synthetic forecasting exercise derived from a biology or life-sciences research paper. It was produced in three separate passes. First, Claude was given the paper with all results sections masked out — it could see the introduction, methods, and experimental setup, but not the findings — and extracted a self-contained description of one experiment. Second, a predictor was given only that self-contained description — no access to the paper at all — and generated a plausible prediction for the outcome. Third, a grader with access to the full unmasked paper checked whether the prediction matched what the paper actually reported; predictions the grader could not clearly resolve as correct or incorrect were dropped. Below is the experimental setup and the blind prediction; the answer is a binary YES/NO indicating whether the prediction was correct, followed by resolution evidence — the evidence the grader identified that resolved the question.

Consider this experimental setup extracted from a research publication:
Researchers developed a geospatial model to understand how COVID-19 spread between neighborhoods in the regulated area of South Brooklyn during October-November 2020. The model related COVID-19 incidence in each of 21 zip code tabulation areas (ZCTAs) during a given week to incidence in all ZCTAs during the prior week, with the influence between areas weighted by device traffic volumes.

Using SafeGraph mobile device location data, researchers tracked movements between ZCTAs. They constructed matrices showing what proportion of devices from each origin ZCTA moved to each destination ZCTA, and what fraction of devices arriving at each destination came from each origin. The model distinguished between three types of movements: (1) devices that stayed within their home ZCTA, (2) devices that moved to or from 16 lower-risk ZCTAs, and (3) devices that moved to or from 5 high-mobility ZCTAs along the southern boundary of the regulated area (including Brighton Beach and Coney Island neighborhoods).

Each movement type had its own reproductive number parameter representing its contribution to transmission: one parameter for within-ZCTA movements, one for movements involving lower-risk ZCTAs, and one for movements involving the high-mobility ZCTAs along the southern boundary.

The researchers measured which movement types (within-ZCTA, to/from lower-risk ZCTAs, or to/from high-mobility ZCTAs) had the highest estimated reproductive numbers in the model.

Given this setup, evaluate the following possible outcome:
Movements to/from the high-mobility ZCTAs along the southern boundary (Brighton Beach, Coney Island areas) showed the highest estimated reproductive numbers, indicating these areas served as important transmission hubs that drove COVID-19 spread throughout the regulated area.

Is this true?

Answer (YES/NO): YES